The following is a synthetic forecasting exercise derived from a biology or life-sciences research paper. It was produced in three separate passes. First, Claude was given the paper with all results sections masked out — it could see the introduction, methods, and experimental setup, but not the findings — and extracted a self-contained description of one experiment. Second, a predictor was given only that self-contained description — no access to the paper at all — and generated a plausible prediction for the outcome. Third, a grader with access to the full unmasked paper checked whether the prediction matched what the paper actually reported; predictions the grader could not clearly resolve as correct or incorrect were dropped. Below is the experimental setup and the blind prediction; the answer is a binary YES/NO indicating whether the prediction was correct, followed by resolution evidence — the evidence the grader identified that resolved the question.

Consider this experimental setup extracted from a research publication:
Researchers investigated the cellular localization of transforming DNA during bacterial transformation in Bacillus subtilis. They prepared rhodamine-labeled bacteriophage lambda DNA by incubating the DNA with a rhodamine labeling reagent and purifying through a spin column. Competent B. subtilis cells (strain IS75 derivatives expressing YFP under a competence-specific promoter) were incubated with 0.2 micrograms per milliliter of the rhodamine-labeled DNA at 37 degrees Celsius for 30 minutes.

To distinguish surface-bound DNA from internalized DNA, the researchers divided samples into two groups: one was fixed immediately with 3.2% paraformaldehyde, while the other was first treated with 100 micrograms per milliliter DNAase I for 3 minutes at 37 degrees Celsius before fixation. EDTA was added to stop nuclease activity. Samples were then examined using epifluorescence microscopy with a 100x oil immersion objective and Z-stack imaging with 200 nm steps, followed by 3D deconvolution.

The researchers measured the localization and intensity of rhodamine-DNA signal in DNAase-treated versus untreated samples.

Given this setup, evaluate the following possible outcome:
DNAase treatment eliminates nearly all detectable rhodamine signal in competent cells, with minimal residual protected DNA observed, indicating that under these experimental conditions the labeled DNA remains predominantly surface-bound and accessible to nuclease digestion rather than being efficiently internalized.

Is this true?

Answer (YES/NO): NO